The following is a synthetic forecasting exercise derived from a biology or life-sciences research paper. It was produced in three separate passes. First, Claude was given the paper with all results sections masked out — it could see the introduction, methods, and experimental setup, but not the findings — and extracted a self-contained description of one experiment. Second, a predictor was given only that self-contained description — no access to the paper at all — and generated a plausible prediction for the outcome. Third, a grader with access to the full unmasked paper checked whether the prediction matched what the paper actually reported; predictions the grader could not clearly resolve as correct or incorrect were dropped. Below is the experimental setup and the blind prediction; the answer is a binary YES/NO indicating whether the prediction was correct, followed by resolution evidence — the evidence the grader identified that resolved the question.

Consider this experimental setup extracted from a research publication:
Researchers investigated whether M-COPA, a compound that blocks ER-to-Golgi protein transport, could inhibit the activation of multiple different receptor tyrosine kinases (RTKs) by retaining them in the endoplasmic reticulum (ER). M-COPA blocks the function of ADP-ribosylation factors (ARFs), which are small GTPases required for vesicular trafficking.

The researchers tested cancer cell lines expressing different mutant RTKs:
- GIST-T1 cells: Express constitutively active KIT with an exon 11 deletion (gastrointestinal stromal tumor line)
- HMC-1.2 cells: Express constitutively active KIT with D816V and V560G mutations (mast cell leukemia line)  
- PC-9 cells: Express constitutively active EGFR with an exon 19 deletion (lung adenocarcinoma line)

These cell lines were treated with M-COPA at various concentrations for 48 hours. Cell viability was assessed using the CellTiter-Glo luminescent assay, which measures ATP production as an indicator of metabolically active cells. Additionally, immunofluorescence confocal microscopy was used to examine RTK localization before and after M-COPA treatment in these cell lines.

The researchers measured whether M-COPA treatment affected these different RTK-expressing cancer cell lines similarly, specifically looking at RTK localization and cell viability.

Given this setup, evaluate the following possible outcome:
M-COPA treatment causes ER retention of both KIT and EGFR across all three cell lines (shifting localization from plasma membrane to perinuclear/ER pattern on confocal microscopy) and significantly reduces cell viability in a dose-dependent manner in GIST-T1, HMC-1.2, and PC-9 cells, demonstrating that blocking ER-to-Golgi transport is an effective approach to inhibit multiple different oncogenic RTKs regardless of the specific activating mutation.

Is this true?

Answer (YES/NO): NO